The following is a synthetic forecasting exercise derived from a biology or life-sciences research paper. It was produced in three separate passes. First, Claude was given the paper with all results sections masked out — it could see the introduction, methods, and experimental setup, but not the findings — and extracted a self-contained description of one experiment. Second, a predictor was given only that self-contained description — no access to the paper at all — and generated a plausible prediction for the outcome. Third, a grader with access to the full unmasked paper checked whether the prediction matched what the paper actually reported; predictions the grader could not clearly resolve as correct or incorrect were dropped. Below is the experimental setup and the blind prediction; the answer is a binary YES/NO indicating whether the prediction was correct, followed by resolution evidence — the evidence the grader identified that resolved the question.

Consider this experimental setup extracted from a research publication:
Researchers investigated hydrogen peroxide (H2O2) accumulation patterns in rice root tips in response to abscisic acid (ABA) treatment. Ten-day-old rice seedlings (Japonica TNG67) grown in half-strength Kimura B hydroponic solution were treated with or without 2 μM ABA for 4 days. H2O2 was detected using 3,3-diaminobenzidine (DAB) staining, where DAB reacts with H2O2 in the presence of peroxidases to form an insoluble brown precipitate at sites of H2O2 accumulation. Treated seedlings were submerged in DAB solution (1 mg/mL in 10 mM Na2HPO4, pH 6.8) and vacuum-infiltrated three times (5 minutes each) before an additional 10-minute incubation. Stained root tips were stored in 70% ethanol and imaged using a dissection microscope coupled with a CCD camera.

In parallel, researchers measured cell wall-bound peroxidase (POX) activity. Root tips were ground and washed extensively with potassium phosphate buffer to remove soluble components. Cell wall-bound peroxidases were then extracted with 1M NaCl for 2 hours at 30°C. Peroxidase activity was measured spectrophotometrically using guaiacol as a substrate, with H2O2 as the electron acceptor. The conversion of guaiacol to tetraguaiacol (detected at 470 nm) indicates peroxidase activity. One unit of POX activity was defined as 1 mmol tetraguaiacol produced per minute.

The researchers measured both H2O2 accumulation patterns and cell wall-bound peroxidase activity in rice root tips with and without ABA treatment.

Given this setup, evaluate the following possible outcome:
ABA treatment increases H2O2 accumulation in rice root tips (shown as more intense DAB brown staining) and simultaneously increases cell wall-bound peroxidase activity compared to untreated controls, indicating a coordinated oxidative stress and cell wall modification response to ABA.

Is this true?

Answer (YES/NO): YES